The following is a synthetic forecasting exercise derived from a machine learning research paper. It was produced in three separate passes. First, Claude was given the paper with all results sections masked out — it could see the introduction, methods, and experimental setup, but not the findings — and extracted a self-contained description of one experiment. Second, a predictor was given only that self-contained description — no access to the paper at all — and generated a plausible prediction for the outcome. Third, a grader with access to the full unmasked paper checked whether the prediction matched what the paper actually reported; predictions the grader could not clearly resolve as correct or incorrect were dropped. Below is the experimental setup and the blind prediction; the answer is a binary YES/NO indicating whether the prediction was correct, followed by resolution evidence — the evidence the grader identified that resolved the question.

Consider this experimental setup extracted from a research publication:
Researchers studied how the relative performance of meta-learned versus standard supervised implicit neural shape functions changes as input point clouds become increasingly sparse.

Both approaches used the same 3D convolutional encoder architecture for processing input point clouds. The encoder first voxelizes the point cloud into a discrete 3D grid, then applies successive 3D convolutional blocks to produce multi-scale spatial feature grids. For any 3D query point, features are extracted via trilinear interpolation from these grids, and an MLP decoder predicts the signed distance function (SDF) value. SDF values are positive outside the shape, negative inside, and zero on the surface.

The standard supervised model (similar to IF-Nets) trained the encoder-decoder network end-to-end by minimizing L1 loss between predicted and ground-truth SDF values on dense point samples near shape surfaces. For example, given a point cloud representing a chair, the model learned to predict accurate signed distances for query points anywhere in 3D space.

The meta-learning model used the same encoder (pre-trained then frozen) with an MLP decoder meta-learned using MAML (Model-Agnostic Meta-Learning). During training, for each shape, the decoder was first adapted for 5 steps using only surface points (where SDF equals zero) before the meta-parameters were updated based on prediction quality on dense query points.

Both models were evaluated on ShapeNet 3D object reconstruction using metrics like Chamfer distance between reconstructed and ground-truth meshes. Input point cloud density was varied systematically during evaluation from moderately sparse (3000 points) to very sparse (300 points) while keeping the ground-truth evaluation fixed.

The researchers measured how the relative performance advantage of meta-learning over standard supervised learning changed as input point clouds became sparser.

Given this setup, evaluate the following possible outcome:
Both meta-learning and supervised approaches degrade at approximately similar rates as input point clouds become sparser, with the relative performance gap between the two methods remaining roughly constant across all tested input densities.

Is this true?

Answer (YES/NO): NO